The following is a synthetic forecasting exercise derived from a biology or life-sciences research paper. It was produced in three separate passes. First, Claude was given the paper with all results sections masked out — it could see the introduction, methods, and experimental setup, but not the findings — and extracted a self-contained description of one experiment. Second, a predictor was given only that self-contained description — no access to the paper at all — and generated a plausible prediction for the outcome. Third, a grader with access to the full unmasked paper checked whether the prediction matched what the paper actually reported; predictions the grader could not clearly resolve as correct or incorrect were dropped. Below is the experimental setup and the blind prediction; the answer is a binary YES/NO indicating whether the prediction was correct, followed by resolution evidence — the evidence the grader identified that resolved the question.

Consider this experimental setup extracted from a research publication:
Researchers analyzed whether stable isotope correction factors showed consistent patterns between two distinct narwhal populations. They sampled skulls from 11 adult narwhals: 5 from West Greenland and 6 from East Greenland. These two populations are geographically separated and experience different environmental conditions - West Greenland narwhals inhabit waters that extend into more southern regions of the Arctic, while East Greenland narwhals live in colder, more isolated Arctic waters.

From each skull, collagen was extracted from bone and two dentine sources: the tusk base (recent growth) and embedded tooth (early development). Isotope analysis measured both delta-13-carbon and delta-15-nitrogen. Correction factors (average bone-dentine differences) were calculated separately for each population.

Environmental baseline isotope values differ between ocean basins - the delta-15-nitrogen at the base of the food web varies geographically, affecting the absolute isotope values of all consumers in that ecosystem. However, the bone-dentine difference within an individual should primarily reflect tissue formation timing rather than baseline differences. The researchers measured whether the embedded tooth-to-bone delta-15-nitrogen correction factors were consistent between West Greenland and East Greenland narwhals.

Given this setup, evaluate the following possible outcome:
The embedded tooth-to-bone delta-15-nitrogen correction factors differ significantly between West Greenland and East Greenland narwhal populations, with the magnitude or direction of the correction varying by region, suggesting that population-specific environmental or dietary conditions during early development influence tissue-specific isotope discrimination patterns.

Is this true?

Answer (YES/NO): NO